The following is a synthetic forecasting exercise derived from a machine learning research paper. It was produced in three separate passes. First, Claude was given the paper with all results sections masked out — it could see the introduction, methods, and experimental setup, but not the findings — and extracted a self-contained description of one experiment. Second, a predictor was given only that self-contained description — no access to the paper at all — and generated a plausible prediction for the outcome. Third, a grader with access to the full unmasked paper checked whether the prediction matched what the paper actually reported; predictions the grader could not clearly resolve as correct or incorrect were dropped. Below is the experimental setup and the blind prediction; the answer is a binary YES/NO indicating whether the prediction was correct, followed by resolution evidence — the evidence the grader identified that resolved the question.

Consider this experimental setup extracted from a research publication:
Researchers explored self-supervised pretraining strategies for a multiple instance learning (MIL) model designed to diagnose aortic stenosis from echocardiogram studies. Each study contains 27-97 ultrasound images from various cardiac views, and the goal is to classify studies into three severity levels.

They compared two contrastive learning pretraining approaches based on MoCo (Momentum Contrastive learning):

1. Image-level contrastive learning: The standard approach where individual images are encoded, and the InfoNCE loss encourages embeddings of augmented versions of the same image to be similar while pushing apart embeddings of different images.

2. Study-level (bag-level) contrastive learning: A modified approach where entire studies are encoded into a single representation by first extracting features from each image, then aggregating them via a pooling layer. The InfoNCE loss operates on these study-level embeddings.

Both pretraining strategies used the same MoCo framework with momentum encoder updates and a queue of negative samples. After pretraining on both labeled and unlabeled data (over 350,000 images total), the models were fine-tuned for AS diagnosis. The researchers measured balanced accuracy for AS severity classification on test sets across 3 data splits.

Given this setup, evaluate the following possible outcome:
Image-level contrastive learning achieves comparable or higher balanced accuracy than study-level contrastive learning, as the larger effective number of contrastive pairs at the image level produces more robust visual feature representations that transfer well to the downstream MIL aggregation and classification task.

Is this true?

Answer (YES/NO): NO